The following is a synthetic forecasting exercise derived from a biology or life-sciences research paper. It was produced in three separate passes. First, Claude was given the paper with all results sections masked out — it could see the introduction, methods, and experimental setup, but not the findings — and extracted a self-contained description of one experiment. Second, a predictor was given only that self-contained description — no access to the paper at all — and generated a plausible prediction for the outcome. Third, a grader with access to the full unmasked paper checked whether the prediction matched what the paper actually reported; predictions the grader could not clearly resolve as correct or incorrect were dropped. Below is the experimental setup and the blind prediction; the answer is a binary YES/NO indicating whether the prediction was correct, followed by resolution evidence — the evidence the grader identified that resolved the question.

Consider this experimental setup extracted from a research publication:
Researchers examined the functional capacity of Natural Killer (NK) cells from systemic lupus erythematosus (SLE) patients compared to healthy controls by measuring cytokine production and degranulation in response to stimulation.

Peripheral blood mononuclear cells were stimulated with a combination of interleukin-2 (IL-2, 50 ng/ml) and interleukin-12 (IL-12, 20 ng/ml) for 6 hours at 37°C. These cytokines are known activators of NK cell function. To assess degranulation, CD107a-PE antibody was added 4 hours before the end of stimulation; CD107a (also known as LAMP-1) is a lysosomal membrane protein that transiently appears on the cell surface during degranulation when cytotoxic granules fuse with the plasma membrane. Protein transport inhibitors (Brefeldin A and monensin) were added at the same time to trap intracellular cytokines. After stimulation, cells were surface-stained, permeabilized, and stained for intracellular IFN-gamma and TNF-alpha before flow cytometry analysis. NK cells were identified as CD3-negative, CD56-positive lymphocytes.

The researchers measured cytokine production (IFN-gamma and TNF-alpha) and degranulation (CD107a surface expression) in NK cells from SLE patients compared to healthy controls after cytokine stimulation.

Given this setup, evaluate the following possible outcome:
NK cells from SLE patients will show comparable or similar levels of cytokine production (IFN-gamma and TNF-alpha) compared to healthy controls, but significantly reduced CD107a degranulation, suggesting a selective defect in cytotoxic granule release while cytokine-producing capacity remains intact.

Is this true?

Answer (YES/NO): NO